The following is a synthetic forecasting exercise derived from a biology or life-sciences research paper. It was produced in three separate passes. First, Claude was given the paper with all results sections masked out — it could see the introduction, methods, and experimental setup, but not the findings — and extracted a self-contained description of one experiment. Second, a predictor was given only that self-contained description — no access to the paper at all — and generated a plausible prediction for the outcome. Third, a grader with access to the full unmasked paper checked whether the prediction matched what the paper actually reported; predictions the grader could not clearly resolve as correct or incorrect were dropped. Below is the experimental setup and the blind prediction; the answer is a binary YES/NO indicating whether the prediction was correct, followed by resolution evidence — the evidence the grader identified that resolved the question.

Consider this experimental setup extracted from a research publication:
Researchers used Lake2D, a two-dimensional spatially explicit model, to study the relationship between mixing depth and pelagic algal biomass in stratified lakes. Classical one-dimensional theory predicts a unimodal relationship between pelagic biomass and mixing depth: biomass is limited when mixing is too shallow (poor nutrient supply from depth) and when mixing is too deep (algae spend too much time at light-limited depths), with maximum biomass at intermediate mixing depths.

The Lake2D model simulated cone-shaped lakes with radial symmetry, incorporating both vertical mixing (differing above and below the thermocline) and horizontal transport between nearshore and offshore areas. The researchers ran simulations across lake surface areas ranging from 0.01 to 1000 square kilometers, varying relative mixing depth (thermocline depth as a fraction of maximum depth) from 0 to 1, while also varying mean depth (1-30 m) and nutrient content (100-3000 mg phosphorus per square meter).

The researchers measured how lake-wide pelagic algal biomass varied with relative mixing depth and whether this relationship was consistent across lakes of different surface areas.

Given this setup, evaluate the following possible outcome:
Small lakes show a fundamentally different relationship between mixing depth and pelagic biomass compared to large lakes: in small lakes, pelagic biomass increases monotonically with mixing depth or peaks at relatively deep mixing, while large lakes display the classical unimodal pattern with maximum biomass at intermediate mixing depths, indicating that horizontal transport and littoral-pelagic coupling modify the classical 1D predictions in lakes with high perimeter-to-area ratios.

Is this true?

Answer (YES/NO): NO